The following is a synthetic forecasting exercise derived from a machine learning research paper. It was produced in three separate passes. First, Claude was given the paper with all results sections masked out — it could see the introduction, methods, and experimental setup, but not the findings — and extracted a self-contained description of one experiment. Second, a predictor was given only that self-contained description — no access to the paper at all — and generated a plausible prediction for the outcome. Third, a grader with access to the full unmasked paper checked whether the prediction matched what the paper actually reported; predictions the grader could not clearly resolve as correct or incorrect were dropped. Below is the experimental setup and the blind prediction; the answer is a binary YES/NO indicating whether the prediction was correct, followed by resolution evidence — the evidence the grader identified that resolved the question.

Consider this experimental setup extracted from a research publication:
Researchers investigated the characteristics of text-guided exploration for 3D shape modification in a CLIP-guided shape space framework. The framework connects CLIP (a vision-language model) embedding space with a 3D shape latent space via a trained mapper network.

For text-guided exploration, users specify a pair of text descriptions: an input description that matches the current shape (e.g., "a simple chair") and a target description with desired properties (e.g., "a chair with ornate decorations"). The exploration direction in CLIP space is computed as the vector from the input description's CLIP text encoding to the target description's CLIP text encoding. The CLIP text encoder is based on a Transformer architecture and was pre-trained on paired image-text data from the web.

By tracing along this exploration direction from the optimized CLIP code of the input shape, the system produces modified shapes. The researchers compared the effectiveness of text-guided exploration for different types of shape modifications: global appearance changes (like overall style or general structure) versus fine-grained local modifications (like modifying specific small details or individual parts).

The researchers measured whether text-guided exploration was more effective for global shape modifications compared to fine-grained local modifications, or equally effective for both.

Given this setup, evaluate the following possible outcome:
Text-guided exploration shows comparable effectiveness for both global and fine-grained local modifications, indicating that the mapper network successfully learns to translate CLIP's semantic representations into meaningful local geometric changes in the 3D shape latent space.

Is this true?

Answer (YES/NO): NO